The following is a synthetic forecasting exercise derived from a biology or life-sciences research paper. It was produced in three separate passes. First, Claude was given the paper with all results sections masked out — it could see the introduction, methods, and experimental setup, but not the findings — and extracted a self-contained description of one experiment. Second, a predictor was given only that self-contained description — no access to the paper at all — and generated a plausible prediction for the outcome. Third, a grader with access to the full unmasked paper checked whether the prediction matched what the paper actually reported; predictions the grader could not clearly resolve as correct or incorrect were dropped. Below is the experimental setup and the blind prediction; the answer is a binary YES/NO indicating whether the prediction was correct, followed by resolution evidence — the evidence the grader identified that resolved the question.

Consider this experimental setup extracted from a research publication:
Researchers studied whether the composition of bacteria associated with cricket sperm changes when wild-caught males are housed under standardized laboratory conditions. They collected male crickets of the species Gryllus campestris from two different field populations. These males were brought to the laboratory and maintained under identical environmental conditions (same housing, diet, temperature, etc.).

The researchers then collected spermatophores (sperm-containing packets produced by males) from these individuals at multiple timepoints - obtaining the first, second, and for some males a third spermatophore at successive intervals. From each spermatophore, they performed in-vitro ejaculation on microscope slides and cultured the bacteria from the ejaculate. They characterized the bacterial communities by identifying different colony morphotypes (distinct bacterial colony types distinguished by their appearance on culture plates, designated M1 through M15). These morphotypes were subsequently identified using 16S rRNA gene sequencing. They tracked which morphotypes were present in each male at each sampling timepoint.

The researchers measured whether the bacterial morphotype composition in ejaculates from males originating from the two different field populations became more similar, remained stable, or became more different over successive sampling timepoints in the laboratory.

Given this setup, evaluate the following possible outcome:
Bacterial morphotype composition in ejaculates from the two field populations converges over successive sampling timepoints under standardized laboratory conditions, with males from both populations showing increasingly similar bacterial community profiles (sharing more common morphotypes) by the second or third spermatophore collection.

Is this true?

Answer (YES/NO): YES